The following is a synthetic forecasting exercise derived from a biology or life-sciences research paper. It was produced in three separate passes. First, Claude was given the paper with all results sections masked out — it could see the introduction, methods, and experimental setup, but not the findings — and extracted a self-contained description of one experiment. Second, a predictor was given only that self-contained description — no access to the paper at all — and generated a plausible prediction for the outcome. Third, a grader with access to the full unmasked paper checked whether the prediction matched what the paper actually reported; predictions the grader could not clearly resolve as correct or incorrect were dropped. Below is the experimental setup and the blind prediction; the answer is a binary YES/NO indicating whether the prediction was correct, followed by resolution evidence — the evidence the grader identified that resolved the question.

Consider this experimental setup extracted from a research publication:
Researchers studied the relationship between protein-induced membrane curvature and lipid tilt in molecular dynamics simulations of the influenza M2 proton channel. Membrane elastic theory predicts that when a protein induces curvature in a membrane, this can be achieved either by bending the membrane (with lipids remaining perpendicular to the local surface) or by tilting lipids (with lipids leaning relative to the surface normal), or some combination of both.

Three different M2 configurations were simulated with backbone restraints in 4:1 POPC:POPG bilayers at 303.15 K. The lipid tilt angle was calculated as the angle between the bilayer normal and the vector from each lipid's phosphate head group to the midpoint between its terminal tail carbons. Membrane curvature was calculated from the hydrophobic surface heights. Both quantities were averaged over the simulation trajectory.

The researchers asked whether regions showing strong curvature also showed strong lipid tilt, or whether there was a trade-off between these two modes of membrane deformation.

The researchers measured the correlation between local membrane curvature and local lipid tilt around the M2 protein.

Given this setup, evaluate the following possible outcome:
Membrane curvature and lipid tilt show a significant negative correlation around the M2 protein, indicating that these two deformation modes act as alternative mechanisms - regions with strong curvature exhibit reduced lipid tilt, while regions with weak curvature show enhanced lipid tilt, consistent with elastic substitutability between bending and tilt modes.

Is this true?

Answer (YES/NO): YES